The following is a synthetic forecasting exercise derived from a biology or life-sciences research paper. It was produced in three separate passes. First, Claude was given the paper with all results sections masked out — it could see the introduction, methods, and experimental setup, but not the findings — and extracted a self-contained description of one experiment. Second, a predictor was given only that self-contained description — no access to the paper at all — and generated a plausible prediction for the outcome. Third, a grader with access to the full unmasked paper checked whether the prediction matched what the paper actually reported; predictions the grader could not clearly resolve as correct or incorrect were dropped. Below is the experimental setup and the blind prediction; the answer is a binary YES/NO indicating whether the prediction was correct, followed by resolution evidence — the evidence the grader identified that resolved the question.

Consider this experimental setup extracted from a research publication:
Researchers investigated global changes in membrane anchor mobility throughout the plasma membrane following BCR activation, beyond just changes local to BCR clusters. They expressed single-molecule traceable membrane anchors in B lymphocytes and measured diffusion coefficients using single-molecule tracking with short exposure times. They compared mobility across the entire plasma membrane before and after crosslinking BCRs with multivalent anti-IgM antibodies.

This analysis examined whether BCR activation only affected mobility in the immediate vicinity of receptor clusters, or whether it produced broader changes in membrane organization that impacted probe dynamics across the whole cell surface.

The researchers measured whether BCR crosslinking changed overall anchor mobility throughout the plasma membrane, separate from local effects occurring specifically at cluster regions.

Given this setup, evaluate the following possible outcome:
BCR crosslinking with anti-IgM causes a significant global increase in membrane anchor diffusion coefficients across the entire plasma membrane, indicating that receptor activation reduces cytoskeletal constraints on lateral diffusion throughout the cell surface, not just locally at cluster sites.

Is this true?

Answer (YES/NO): NO